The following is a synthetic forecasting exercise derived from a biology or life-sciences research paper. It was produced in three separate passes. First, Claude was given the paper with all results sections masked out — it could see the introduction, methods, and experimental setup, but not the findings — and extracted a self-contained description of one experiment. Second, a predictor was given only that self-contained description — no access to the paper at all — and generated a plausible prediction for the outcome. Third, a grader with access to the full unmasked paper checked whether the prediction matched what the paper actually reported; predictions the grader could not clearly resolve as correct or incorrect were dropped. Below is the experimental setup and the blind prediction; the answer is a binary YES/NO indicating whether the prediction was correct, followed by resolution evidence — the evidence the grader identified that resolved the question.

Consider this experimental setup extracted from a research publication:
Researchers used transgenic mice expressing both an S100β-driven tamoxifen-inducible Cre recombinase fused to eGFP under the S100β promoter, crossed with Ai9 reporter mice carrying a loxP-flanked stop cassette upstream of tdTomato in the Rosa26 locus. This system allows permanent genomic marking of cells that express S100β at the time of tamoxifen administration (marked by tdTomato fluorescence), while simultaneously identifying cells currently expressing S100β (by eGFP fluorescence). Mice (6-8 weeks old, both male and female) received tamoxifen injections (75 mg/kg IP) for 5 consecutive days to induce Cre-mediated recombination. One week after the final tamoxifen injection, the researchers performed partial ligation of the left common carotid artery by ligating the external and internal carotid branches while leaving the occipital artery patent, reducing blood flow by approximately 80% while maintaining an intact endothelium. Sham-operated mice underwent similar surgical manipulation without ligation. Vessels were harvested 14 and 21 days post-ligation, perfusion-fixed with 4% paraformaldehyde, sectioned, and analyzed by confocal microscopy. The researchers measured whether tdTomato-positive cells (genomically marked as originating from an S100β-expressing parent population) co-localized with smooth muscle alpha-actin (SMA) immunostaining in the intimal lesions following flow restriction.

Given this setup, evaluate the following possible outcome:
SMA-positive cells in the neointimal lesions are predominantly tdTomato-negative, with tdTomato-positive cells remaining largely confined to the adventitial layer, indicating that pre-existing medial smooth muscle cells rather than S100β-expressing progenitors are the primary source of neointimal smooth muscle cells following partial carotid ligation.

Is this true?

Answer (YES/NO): NO